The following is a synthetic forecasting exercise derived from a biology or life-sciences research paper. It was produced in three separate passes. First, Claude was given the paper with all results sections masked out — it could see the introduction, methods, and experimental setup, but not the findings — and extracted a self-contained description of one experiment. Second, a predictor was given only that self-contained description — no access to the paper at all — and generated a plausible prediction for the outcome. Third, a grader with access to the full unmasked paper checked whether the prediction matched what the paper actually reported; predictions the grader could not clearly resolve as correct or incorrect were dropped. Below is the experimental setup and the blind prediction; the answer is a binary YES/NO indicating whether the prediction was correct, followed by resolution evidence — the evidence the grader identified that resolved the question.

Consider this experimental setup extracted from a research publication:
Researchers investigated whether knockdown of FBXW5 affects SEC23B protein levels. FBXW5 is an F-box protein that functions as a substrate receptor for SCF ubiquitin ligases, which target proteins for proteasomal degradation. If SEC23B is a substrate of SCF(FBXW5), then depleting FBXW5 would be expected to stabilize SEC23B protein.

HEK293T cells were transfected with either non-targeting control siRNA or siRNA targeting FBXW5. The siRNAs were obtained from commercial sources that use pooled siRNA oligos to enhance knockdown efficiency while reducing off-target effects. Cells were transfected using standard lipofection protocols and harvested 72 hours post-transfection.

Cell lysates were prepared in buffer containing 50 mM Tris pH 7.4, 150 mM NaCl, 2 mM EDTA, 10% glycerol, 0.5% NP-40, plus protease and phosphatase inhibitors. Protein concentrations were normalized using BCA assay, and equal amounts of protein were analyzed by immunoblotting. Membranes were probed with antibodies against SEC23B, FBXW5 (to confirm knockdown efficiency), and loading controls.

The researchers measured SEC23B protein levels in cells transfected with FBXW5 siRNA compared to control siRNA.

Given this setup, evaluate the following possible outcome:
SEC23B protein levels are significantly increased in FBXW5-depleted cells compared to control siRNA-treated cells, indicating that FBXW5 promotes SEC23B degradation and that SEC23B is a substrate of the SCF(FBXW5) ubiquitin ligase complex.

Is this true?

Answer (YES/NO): YES